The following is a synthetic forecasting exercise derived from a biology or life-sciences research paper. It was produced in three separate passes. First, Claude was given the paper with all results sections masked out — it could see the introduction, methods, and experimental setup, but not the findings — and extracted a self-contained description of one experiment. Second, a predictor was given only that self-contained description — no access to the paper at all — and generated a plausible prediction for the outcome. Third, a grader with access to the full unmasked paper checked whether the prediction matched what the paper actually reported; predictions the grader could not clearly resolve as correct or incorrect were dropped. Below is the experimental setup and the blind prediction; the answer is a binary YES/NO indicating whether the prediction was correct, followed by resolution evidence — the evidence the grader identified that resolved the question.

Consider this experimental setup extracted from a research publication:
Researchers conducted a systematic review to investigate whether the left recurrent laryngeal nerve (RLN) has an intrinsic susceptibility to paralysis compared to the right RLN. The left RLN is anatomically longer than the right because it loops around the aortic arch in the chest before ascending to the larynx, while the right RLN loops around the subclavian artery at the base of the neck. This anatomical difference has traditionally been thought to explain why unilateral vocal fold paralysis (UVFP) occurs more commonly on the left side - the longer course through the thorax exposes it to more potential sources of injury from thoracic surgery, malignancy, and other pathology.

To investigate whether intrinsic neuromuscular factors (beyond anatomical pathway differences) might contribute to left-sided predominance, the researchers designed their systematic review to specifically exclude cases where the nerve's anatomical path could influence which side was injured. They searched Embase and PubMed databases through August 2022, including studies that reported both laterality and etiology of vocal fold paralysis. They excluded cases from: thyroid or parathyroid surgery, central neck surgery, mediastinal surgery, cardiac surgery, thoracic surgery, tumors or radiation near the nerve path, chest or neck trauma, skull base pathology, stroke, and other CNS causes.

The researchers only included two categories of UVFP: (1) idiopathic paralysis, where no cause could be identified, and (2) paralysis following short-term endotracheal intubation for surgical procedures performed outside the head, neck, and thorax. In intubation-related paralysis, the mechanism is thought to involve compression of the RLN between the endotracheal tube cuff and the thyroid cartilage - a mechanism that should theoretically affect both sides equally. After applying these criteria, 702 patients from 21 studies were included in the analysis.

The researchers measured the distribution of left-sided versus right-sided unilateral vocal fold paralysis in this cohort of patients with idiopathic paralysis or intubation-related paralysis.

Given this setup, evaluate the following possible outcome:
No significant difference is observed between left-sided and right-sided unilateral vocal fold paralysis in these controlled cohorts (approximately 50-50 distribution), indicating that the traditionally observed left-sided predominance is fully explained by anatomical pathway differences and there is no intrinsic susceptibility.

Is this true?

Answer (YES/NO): NO